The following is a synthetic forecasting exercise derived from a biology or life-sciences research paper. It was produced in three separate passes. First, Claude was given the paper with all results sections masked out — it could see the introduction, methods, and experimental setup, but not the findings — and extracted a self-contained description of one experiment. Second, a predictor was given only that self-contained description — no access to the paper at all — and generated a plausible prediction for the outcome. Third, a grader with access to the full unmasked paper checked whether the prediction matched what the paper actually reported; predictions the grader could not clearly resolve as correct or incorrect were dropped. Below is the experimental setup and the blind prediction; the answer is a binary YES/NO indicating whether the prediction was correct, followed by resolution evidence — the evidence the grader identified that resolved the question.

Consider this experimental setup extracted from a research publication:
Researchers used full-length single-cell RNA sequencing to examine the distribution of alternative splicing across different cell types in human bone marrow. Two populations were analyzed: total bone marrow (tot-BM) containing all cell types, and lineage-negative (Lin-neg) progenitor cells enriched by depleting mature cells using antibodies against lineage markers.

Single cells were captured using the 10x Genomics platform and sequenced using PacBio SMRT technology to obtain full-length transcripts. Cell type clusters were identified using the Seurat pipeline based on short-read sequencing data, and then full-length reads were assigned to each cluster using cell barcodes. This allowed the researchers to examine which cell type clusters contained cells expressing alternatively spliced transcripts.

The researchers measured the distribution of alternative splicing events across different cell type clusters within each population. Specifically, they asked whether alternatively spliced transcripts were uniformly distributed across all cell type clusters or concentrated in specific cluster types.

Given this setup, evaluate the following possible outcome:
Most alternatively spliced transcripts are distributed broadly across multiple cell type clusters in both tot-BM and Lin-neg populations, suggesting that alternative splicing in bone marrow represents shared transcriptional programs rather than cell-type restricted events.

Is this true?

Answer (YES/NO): NO